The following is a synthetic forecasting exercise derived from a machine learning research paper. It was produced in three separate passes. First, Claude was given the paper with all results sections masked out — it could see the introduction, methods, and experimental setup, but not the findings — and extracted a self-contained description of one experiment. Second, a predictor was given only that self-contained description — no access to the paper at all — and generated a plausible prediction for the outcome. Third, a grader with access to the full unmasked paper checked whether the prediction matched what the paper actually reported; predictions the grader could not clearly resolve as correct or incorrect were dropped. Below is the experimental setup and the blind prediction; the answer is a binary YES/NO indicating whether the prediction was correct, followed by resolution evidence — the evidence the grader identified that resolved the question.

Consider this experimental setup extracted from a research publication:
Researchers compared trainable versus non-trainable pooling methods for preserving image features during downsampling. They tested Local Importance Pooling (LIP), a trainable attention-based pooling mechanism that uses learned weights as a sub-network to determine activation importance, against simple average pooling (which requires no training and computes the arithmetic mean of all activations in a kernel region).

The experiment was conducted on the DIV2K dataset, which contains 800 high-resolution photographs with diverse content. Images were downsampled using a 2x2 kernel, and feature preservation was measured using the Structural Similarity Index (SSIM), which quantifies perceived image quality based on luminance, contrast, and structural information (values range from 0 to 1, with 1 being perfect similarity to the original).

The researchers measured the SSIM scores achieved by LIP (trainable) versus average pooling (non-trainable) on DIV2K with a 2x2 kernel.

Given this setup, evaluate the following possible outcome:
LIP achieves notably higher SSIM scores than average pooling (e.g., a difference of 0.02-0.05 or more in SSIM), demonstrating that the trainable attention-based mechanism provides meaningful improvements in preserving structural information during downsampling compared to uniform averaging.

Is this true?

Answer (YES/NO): NO